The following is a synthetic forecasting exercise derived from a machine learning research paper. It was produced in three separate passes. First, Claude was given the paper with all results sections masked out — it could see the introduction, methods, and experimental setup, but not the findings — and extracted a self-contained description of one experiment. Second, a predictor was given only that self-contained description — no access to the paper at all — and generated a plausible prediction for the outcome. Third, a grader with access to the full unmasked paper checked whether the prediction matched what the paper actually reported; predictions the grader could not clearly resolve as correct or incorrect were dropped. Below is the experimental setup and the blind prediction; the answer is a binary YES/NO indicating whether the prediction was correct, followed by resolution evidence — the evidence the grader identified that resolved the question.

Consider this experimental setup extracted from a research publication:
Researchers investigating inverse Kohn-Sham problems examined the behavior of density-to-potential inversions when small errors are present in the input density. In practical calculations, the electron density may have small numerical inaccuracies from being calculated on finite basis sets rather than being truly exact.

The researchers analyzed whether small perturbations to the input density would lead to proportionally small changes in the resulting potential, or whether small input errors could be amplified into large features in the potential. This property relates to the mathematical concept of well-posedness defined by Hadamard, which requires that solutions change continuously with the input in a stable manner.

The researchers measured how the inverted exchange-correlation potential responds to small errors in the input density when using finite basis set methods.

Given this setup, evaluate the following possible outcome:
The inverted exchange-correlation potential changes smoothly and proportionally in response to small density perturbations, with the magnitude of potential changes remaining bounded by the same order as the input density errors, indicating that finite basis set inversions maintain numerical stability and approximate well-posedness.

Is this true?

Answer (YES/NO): NO